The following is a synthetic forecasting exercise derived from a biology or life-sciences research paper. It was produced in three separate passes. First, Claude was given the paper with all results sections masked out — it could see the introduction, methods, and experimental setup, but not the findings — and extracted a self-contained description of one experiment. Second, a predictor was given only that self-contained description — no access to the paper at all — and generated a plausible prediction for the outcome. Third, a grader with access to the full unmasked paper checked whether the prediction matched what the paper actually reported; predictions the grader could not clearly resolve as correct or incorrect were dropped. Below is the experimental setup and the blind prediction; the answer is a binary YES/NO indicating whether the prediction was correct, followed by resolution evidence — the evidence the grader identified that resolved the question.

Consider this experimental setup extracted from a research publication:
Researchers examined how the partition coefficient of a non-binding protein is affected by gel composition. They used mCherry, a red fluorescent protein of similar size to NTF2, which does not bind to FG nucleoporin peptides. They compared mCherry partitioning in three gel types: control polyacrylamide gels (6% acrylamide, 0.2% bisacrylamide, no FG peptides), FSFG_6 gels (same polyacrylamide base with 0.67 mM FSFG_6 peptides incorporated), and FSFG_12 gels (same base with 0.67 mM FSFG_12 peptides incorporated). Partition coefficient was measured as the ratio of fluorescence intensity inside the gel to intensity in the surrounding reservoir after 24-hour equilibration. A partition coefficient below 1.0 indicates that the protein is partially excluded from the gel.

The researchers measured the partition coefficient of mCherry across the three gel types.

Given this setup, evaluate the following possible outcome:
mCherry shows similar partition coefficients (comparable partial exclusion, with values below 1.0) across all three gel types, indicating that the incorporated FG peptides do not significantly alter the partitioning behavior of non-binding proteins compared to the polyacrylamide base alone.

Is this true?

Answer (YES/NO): YES